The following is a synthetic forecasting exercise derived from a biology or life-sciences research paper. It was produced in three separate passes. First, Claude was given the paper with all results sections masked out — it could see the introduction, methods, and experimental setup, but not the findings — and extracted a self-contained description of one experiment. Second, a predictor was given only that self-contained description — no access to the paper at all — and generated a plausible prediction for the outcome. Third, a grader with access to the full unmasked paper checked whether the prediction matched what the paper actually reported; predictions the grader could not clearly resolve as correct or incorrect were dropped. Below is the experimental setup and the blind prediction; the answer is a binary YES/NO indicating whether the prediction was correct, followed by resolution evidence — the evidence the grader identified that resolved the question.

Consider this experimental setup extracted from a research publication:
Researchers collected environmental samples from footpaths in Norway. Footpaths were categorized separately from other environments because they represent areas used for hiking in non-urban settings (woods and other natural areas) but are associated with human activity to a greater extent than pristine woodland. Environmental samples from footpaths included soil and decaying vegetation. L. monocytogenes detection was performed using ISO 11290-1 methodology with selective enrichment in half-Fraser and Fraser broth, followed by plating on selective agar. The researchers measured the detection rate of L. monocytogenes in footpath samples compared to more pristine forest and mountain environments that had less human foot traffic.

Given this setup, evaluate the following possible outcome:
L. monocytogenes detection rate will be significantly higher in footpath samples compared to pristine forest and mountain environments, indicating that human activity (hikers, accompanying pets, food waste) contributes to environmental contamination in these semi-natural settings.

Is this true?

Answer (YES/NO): NO